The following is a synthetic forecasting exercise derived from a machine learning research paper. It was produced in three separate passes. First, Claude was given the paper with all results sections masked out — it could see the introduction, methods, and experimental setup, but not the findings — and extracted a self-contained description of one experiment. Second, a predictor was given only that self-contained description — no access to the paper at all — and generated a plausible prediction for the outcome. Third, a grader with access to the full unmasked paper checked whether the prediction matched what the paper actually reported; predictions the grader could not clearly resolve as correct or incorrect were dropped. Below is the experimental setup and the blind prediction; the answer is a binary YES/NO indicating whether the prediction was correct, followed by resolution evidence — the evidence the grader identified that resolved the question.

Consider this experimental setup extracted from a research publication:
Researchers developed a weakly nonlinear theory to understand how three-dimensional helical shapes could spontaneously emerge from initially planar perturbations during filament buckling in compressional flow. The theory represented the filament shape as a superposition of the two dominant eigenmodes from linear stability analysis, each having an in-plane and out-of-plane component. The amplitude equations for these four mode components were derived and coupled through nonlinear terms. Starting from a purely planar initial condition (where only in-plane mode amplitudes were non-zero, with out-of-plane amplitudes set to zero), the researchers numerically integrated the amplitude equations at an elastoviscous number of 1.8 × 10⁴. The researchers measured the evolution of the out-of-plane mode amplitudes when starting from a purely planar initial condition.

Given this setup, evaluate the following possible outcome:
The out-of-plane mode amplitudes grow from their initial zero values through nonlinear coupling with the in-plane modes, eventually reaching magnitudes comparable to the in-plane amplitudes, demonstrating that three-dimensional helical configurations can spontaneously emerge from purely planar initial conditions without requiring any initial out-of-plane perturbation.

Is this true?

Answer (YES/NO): NO